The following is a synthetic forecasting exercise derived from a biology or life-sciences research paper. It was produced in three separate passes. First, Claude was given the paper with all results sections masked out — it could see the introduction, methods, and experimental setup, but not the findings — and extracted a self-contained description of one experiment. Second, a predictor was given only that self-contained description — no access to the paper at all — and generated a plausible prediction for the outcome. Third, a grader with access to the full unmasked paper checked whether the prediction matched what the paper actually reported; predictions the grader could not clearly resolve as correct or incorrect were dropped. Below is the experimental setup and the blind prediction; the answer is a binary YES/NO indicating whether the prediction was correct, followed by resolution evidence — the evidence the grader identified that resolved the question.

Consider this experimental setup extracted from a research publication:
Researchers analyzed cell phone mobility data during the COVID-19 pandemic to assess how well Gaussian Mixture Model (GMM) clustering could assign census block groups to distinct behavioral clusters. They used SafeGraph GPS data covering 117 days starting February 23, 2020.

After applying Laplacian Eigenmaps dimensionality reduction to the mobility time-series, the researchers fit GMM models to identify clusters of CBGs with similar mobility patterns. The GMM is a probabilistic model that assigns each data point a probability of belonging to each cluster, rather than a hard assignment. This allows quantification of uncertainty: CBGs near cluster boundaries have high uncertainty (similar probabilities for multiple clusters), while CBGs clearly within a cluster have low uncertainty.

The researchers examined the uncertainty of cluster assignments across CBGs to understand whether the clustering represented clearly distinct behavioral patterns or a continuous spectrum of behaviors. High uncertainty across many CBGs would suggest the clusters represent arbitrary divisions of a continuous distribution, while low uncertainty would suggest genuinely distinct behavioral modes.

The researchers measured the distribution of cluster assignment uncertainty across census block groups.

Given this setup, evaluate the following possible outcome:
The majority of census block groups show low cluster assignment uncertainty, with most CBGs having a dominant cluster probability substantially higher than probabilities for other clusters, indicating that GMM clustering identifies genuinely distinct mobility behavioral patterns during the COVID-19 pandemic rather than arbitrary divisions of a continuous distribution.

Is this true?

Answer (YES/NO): YES